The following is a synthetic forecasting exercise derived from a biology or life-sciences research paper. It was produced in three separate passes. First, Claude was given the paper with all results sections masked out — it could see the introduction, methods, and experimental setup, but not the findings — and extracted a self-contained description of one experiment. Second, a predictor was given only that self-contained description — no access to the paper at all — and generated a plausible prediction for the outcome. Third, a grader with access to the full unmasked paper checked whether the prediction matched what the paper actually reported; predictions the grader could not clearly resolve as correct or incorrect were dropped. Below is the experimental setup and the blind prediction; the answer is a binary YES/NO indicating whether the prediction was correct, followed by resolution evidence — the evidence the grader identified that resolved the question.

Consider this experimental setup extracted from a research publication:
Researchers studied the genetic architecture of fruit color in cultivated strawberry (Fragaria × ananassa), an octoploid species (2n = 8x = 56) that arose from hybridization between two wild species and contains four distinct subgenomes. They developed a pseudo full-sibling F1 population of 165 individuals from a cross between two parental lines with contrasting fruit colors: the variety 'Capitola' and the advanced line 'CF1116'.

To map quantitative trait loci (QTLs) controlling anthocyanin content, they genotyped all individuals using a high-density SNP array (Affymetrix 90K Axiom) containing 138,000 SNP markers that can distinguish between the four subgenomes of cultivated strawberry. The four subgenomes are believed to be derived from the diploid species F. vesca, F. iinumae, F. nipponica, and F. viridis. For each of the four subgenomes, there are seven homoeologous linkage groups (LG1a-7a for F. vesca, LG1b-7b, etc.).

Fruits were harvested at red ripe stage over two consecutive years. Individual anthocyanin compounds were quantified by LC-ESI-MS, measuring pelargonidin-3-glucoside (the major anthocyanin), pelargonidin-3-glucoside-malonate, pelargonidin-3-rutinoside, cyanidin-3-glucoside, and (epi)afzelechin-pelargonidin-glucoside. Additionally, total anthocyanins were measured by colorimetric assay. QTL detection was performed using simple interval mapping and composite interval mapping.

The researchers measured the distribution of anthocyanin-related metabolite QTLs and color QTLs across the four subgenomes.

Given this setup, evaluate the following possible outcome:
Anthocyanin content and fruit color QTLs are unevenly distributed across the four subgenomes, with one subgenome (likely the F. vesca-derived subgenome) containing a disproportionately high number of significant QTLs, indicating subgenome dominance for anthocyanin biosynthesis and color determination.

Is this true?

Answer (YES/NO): YES